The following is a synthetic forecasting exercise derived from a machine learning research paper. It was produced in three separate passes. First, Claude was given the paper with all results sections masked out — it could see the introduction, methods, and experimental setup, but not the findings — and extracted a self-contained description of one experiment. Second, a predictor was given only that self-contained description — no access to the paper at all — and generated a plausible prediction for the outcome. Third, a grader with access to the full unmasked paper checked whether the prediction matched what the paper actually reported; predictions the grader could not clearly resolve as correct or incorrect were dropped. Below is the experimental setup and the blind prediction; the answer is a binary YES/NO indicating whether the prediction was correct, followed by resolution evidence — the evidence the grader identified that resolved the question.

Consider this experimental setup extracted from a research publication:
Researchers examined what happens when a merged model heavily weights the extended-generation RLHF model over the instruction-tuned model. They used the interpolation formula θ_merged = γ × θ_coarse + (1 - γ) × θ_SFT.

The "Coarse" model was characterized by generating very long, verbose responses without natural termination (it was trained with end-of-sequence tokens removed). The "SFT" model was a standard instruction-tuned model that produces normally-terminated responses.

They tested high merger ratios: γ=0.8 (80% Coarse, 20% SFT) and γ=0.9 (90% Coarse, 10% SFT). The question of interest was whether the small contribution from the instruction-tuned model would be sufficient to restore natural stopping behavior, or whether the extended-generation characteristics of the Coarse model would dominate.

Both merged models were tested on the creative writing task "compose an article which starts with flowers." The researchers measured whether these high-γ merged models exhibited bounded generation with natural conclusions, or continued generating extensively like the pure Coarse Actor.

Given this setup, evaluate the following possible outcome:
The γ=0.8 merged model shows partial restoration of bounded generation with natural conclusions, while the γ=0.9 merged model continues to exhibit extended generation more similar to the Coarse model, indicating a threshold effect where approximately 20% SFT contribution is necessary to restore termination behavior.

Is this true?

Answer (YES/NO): NO